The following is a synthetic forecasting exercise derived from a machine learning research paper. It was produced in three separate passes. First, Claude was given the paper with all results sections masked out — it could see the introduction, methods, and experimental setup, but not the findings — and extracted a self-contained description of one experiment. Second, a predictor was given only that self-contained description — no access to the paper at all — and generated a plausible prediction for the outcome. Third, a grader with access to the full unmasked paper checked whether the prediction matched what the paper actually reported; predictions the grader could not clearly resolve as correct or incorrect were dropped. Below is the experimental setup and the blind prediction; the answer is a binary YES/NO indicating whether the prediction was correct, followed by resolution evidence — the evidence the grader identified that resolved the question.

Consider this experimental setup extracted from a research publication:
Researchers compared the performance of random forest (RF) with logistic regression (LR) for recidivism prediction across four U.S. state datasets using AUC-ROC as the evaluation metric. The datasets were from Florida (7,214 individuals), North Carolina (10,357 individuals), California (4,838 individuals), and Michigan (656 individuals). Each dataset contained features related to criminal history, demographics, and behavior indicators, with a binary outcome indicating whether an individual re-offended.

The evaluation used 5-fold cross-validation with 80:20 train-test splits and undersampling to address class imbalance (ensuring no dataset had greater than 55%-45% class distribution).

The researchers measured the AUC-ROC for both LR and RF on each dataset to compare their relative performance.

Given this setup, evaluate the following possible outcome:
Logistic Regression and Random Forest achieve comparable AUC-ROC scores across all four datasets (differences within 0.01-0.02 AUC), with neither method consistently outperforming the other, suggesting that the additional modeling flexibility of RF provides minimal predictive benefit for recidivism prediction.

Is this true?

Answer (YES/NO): NO